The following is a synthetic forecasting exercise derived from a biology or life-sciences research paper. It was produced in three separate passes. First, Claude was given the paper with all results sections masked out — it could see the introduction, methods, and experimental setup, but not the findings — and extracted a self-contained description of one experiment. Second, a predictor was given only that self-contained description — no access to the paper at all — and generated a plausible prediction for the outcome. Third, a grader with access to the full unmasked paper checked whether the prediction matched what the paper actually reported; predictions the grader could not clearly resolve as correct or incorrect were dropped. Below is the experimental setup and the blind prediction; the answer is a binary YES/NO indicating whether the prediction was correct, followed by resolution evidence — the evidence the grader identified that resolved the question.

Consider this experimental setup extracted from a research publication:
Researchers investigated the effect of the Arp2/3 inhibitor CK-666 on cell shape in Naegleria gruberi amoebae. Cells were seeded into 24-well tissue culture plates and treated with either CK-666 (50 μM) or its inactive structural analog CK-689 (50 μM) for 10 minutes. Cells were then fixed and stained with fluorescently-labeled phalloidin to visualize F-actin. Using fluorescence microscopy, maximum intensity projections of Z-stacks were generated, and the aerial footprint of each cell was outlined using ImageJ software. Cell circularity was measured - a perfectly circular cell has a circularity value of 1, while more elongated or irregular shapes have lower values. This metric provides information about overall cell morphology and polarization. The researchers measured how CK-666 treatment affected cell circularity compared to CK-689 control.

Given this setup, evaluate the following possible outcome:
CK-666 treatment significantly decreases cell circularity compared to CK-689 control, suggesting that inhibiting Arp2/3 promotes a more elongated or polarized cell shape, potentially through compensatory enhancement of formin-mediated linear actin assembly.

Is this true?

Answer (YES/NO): NO